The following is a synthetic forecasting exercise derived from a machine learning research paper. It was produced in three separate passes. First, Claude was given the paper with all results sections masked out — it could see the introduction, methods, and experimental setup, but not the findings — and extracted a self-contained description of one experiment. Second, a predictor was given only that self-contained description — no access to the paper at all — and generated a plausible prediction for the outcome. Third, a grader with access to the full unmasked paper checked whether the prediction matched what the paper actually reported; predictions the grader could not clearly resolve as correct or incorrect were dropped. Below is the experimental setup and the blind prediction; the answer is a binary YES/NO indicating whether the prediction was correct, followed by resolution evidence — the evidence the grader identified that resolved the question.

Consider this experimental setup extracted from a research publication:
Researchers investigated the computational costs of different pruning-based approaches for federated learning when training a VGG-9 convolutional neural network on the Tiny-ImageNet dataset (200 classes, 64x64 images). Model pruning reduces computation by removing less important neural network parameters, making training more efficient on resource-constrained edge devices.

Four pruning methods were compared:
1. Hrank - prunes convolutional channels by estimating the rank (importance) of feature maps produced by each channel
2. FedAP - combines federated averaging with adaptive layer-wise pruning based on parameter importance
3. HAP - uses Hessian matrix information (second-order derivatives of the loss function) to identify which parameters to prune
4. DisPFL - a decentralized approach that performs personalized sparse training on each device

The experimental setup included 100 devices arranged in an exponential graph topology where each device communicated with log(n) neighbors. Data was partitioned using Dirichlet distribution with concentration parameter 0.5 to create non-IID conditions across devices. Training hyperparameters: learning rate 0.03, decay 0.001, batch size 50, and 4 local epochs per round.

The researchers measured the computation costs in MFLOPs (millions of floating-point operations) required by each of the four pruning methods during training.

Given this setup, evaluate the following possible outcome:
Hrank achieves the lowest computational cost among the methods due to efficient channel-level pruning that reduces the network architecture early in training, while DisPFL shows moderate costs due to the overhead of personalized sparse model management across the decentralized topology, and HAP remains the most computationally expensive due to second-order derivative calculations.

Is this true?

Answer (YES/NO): NO